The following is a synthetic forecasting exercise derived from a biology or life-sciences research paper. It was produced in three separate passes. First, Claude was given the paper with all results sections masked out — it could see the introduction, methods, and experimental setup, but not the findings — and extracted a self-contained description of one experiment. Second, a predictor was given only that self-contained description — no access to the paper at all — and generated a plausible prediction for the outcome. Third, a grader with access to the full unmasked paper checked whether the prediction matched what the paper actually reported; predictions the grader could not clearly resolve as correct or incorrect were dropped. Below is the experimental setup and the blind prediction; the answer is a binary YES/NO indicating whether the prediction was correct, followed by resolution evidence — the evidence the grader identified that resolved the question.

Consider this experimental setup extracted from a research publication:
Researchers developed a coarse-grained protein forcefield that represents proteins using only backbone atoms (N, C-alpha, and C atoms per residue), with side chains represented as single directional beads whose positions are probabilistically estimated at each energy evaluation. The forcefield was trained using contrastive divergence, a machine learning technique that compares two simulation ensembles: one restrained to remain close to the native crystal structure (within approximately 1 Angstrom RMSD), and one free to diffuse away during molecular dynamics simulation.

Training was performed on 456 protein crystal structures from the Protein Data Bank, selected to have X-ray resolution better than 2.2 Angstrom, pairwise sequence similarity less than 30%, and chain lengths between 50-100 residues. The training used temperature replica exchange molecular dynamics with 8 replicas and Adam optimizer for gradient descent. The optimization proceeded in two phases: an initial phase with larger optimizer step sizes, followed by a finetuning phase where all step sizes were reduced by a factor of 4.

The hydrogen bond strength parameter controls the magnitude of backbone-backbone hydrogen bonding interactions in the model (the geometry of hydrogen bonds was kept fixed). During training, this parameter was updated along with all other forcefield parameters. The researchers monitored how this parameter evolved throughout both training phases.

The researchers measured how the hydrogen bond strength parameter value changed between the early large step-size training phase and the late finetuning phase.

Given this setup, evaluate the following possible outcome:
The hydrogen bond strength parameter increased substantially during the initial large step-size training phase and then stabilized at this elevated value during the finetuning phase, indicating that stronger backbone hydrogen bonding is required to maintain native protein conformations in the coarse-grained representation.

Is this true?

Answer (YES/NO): NO